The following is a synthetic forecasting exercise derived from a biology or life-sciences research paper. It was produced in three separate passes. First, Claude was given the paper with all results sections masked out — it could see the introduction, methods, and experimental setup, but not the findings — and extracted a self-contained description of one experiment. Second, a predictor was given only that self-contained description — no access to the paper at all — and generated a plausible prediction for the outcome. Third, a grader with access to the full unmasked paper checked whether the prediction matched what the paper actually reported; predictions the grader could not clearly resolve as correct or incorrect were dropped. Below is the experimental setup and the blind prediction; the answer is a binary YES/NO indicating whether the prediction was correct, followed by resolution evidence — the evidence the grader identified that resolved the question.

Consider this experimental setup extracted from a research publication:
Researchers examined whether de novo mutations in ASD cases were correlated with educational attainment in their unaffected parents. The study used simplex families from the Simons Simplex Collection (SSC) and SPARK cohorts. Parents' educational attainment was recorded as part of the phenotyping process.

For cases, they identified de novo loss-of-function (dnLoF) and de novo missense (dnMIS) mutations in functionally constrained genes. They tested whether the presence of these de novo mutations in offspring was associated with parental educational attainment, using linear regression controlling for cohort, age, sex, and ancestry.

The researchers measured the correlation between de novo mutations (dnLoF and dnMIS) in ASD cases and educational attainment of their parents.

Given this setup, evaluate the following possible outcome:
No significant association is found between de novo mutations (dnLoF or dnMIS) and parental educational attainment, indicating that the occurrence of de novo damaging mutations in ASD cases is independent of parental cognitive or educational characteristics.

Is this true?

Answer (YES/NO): NO